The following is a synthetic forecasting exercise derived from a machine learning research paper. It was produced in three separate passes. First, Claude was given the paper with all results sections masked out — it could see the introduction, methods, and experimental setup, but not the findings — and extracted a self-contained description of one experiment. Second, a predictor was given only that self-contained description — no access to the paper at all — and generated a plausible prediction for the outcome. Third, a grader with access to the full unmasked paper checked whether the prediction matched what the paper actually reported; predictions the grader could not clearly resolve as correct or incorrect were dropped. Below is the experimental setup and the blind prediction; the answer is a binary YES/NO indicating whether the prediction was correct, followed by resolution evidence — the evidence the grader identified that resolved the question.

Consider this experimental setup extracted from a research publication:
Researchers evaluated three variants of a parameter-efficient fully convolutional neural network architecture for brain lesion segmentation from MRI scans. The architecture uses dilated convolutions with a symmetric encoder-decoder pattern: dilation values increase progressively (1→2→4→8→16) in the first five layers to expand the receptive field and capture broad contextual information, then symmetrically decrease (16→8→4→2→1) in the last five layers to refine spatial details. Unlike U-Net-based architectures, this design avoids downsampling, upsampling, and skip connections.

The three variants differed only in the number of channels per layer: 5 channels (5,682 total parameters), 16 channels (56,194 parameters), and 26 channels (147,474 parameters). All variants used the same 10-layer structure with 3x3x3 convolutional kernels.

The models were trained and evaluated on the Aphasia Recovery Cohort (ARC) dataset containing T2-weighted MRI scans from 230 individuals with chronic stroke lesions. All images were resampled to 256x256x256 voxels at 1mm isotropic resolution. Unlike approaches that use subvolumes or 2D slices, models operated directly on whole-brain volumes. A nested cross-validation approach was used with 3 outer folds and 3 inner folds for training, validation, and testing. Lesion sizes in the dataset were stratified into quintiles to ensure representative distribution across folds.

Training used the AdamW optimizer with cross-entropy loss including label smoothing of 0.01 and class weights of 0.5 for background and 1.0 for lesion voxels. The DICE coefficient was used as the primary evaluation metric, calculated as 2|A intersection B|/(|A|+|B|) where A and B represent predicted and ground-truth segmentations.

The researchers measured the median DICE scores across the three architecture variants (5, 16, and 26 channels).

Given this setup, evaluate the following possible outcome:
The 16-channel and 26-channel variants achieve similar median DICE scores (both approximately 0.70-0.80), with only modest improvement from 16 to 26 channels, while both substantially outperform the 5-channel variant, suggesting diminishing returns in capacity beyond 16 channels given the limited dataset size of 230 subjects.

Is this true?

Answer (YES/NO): NO